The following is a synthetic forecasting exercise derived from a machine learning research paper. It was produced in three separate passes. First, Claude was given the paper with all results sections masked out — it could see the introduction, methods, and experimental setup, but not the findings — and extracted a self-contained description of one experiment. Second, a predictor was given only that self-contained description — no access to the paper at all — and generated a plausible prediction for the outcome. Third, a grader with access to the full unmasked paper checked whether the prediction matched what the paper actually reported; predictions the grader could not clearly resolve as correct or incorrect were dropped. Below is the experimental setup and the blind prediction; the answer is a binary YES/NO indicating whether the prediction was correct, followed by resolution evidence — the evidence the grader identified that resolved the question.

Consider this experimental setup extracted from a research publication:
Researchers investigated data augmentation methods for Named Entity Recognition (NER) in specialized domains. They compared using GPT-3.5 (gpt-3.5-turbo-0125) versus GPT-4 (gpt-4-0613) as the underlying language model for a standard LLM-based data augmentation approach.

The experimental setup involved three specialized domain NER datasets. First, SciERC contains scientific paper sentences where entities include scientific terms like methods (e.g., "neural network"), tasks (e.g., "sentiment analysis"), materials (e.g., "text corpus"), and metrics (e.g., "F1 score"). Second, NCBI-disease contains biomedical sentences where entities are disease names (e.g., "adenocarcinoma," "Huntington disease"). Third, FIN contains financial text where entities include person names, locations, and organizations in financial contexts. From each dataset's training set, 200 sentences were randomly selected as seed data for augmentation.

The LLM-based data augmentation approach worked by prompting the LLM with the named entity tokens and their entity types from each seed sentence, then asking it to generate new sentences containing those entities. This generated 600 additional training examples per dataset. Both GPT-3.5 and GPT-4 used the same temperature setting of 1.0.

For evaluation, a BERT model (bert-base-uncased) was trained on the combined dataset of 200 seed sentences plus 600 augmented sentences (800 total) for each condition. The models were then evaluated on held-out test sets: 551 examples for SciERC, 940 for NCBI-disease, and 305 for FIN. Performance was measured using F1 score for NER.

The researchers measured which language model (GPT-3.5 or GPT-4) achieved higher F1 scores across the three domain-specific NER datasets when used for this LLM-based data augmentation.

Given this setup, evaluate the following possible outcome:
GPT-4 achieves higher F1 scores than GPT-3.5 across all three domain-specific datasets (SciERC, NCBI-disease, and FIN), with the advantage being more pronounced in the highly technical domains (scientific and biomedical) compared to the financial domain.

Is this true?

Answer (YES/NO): NO